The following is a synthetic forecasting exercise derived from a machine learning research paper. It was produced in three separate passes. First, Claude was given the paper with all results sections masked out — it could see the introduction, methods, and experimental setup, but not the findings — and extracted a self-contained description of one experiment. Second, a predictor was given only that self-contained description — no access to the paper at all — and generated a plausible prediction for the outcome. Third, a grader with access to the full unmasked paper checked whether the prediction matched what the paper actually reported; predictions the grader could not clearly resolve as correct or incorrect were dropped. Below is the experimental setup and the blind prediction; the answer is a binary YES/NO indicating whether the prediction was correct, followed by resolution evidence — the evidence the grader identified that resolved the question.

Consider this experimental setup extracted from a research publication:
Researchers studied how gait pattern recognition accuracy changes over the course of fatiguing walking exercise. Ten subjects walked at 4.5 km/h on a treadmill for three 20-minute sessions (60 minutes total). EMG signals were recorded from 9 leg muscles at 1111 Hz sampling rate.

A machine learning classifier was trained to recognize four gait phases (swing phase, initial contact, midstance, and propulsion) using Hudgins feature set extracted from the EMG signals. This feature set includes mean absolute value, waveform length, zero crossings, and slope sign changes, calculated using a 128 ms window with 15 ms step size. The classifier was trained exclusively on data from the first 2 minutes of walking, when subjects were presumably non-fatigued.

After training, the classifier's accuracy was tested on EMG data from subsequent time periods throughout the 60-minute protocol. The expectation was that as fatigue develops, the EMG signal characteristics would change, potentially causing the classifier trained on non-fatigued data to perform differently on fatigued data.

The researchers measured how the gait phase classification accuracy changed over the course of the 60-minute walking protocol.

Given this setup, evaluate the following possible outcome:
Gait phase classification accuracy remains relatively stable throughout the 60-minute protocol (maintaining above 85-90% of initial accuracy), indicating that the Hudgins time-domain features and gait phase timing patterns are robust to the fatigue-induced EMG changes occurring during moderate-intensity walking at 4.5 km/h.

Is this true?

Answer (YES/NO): NO